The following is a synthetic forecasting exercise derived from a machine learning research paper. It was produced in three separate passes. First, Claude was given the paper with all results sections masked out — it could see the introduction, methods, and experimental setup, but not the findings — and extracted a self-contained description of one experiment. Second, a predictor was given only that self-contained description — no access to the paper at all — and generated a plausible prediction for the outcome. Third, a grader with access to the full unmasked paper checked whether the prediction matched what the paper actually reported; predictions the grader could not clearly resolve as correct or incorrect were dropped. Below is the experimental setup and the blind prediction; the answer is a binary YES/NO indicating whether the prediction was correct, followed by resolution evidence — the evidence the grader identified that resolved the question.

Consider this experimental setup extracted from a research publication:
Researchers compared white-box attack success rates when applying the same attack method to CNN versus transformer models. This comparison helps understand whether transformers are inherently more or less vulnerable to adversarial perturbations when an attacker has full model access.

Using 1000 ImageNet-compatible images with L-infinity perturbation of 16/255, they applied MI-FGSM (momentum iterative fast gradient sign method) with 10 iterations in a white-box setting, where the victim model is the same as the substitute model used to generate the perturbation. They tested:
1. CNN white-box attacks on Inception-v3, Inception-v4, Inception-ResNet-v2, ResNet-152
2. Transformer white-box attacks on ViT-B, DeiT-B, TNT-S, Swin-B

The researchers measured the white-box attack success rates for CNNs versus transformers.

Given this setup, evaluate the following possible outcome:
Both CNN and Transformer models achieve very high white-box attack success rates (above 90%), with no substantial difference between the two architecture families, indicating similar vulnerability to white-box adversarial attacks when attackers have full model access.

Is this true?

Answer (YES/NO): YES